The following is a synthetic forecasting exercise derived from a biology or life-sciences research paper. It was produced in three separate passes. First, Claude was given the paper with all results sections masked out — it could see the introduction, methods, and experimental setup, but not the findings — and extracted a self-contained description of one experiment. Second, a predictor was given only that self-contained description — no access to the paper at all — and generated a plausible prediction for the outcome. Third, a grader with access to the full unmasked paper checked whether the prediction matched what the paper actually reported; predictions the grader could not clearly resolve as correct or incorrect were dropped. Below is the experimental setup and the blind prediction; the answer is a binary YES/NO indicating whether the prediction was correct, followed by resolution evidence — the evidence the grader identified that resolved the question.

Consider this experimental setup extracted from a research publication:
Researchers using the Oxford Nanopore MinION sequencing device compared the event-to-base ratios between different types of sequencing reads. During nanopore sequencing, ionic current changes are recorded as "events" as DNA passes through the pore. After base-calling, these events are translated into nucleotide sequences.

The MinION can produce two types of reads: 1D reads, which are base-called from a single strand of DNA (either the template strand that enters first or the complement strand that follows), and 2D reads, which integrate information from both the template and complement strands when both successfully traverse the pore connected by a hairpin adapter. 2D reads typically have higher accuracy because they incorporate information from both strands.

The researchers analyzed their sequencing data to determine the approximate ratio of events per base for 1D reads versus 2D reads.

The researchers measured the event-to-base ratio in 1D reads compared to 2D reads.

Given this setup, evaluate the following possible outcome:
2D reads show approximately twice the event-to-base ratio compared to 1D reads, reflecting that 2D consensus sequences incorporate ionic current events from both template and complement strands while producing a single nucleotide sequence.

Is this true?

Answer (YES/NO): YES